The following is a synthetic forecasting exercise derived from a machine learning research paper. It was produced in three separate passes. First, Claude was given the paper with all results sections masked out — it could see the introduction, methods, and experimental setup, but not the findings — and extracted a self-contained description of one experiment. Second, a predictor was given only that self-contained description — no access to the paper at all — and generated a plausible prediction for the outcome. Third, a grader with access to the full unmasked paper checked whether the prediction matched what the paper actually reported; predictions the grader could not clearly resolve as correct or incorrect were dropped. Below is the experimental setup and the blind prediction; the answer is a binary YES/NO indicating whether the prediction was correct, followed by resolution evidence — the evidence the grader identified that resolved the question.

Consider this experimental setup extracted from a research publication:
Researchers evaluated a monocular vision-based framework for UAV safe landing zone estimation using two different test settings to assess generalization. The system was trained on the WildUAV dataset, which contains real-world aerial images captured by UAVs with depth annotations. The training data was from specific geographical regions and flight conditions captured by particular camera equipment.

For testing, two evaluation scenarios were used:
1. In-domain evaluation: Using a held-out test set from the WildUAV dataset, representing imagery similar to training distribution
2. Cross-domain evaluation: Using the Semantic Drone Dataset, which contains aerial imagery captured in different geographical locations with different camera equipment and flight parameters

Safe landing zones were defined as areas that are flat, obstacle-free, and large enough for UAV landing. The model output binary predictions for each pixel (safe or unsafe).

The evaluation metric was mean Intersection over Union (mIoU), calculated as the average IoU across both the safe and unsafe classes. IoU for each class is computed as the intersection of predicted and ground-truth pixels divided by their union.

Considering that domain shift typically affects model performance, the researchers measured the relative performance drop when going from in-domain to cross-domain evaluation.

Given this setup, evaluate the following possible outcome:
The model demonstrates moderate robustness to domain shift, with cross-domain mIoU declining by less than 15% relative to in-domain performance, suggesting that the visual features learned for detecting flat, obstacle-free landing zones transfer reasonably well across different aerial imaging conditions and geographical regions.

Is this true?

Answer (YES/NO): NO